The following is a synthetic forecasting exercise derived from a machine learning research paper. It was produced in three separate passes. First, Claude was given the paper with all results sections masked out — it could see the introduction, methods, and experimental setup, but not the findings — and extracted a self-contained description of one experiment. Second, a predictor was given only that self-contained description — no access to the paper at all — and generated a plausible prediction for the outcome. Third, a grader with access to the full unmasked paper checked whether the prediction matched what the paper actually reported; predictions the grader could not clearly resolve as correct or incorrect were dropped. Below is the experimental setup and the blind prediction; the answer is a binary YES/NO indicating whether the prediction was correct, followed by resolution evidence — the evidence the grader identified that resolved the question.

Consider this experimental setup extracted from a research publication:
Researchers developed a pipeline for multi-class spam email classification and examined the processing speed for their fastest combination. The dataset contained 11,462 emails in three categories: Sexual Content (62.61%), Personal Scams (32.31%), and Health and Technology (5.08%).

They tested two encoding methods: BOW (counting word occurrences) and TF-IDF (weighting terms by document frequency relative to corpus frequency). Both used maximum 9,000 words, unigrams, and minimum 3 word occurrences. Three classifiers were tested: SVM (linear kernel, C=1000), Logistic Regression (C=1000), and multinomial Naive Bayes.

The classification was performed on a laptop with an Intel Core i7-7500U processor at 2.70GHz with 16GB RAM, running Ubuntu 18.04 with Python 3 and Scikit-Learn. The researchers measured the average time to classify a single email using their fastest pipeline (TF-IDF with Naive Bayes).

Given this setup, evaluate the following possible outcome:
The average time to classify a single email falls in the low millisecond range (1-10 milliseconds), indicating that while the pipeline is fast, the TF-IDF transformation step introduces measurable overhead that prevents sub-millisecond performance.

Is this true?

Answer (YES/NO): YES